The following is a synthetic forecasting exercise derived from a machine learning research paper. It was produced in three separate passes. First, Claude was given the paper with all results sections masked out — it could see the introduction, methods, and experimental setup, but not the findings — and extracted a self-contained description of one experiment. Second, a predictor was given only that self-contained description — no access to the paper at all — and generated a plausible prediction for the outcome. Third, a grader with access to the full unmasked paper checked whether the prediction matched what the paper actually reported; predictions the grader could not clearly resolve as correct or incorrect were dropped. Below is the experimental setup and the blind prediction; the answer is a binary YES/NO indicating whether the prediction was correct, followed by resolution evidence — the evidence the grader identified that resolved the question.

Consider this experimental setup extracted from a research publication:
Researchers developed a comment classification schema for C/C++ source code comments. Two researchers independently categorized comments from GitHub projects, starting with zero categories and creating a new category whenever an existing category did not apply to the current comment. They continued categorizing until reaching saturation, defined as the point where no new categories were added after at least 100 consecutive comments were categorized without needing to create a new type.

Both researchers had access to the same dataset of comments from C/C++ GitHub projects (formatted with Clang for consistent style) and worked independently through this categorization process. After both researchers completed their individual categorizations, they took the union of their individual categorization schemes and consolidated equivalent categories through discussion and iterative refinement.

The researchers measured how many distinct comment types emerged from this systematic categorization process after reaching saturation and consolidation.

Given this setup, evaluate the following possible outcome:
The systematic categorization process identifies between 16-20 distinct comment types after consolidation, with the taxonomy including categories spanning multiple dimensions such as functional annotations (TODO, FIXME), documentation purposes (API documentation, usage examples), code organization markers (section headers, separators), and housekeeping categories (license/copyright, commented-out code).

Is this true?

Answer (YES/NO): NO